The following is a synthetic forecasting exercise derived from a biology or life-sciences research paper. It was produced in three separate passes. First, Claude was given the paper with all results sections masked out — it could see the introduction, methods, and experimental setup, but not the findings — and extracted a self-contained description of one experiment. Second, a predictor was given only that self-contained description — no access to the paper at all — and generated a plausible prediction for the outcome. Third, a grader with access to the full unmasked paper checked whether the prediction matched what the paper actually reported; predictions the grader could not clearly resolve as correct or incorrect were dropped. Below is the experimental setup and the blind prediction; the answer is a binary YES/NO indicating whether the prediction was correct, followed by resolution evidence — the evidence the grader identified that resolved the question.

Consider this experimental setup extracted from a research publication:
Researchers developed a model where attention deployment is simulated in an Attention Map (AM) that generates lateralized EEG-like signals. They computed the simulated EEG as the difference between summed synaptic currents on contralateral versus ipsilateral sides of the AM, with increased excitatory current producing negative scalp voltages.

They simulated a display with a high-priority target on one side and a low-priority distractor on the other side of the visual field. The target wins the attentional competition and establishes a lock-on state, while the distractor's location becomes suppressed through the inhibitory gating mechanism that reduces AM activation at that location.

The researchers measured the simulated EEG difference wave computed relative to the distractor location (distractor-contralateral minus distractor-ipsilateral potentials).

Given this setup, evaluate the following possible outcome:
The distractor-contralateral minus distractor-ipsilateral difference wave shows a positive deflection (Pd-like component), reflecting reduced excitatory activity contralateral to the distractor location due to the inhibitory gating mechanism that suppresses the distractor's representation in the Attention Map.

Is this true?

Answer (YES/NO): YES